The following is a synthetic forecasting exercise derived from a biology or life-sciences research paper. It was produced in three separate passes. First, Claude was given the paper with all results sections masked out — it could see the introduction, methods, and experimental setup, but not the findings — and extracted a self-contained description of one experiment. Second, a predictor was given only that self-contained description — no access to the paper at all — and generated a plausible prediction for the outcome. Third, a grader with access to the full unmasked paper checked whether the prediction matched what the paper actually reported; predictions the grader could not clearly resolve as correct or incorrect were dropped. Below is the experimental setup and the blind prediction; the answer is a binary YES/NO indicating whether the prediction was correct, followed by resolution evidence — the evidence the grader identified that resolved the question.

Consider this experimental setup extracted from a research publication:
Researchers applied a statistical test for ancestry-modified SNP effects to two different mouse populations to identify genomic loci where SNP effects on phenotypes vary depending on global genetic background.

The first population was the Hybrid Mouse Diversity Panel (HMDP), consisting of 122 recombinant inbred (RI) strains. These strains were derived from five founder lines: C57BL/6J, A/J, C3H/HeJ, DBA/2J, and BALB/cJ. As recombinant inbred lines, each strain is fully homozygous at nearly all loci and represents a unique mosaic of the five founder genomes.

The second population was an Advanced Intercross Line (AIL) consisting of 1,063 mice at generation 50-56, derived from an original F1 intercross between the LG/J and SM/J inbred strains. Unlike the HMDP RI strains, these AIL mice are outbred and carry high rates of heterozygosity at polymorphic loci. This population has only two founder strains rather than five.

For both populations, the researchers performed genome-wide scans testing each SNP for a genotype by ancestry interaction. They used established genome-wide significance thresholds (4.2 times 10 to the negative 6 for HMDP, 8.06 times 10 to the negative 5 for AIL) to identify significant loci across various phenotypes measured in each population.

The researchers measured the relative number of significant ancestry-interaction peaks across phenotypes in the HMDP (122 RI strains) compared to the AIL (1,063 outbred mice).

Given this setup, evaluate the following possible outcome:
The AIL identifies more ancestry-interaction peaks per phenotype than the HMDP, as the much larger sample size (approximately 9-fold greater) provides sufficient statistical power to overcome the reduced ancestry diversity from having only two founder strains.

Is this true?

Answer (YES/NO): NO